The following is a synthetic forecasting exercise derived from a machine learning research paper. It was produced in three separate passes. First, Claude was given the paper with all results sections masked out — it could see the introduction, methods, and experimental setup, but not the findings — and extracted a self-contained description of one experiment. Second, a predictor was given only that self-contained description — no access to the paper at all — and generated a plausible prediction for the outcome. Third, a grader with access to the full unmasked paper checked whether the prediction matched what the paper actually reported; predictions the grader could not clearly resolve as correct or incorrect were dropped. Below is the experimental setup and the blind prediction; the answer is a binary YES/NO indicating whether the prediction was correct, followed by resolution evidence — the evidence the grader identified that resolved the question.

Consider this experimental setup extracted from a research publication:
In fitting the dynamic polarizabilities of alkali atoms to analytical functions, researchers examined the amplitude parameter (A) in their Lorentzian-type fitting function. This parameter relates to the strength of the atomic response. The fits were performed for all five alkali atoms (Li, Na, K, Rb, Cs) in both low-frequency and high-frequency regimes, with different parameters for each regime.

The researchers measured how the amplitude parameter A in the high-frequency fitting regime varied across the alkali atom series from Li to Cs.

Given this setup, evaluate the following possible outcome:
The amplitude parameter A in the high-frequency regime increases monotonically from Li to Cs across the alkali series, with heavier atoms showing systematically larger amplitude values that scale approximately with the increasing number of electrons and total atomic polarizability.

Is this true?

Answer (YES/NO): YES